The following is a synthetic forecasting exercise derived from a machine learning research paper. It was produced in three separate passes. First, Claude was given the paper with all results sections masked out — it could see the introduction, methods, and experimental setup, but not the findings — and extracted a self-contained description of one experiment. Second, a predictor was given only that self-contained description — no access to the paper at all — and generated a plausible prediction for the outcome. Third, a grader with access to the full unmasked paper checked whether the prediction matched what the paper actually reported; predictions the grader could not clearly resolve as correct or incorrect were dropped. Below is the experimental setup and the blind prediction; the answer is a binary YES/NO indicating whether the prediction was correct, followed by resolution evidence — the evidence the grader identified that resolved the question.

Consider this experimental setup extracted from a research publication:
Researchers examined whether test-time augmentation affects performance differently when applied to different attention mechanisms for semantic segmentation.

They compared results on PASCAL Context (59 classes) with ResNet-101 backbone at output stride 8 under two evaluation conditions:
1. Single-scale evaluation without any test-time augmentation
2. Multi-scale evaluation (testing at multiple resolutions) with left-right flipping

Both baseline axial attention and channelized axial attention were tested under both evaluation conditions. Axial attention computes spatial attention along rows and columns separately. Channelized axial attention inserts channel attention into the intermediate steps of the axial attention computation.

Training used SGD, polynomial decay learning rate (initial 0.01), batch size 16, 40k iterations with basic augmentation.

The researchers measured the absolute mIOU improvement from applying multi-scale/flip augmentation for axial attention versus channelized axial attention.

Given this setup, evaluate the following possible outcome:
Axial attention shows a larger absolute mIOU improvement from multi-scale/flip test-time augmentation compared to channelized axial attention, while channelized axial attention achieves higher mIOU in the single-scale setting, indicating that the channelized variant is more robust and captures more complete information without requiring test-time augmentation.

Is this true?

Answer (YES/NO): NO